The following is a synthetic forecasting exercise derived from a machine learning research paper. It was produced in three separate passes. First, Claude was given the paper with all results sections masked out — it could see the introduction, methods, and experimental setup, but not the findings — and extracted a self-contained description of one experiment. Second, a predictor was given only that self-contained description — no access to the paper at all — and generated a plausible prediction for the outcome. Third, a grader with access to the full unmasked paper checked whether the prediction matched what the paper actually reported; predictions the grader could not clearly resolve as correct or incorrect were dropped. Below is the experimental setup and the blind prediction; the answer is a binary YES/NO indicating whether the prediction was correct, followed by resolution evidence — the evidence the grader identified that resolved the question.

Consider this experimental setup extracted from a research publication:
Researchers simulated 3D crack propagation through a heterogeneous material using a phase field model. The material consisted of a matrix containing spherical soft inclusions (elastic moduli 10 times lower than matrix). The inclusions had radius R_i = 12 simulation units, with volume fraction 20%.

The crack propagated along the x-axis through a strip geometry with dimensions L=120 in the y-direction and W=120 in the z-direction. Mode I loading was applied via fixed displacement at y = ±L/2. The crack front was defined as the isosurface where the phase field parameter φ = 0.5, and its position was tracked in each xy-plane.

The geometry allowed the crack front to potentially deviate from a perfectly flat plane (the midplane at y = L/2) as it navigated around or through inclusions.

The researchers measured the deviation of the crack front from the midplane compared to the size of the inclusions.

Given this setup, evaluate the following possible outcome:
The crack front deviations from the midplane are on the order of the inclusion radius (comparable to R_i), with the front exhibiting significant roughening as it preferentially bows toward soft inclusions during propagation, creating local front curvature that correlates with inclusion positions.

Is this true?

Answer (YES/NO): NO